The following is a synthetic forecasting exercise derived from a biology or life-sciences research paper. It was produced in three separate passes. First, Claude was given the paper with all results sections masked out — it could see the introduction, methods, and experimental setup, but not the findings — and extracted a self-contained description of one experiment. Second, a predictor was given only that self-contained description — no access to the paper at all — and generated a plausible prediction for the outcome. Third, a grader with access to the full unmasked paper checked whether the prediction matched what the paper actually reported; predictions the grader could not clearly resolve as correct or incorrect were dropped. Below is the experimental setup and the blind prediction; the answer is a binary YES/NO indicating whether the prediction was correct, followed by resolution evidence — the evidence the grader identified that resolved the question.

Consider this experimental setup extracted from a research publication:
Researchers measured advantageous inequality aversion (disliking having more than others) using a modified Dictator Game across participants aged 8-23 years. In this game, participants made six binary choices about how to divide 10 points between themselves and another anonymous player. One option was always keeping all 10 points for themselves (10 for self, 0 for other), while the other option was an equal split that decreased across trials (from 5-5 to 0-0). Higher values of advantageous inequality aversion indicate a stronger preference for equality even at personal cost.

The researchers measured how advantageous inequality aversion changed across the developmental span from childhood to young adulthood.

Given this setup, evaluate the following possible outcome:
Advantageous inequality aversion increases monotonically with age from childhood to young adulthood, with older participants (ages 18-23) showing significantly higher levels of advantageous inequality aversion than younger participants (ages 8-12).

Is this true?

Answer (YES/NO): NO